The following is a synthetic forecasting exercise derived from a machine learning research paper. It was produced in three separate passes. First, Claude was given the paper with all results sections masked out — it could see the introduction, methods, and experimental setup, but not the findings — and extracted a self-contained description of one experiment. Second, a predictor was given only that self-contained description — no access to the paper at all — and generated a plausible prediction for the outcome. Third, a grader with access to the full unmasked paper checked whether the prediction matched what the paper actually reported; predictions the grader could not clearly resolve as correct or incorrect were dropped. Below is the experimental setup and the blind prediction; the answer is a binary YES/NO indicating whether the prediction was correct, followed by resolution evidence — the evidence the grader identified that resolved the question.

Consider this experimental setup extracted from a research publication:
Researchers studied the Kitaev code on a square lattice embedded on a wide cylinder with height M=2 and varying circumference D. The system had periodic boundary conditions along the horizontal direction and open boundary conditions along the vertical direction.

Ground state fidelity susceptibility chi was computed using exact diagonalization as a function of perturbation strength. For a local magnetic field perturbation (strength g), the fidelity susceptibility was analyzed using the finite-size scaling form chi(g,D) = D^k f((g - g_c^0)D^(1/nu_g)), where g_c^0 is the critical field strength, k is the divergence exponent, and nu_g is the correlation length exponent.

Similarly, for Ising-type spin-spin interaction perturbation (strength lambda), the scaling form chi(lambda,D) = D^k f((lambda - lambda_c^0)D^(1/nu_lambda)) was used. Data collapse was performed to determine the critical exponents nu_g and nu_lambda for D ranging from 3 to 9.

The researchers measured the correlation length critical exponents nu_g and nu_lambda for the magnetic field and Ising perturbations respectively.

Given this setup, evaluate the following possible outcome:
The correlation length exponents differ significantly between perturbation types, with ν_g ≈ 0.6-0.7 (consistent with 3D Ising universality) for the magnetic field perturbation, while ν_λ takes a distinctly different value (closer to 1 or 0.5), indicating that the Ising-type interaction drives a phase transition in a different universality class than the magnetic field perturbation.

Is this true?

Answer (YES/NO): NO